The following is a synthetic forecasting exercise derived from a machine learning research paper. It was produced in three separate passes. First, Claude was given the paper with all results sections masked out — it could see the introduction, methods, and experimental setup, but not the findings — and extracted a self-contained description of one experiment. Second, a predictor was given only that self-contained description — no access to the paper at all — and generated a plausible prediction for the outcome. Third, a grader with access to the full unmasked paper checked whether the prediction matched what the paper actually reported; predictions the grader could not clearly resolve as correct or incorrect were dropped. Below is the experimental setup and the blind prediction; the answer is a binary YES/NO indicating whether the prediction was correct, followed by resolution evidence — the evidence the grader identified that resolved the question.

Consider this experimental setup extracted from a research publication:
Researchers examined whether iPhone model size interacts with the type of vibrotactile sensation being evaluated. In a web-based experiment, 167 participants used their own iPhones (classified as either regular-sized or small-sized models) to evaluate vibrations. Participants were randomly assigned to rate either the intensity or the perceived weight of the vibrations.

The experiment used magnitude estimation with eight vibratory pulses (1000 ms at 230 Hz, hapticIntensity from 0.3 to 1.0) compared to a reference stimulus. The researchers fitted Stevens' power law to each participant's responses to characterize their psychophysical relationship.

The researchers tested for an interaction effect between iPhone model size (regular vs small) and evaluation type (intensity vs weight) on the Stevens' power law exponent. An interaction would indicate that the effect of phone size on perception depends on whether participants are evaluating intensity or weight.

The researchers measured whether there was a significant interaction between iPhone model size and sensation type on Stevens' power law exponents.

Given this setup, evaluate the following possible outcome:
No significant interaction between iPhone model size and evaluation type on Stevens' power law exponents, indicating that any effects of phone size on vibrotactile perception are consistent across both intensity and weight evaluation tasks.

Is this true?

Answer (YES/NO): NO